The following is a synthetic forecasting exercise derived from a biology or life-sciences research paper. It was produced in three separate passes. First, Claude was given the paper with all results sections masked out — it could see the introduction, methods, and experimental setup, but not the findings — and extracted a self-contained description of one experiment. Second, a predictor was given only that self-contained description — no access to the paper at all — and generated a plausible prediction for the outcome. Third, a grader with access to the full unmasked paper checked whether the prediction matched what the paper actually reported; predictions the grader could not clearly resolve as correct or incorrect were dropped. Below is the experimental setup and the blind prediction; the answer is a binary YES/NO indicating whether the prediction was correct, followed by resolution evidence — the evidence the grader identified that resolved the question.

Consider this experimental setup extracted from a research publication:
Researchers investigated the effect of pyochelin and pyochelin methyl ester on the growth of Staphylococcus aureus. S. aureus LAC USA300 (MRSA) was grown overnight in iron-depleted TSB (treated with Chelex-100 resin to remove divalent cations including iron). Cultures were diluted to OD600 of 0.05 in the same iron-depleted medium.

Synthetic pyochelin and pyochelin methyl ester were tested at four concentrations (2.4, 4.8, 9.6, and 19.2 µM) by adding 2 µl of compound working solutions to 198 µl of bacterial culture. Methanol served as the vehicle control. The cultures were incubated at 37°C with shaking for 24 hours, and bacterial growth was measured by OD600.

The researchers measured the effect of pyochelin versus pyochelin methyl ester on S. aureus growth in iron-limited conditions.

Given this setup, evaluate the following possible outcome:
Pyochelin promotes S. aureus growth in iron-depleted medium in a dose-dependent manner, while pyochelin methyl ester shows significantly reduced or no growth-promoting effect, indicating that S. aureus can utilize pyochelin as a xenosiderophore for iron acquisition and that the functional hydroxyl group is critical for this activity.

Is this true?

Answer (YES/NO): NO